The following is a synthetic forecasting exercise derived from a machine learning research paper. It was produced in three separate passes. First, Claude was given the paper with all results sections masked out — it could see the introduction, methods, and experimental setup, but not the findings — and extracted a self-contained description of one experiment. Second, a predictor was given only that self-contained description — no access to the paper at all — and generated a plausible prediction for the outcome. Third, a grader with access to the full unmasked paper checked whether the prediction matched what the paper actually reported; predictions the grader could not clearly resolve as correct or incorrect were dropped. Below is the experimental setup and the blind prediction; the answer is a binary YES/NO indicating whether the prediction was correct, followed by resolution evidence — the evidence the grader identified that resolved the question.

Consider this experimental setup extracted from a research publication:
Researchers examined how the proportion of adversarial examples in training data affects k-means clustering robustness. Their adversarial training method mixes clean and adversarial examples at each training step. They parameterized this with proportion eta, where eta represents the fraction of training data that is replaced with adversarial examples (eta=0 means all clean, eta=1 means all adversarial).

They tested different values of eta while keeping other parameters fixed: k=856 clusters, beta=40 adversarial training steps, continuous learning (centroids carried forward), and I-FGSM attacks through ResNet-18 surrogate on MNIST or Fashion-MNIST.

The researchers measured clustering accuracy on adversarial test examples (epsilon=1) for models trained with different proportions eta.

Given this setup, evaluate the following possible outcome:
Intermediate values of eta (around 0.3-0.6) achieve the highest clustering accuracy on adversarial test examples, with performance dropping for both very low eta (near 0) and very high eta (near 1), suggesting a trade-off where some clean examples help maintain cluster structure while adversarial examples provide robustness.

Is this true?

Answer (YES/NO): NO